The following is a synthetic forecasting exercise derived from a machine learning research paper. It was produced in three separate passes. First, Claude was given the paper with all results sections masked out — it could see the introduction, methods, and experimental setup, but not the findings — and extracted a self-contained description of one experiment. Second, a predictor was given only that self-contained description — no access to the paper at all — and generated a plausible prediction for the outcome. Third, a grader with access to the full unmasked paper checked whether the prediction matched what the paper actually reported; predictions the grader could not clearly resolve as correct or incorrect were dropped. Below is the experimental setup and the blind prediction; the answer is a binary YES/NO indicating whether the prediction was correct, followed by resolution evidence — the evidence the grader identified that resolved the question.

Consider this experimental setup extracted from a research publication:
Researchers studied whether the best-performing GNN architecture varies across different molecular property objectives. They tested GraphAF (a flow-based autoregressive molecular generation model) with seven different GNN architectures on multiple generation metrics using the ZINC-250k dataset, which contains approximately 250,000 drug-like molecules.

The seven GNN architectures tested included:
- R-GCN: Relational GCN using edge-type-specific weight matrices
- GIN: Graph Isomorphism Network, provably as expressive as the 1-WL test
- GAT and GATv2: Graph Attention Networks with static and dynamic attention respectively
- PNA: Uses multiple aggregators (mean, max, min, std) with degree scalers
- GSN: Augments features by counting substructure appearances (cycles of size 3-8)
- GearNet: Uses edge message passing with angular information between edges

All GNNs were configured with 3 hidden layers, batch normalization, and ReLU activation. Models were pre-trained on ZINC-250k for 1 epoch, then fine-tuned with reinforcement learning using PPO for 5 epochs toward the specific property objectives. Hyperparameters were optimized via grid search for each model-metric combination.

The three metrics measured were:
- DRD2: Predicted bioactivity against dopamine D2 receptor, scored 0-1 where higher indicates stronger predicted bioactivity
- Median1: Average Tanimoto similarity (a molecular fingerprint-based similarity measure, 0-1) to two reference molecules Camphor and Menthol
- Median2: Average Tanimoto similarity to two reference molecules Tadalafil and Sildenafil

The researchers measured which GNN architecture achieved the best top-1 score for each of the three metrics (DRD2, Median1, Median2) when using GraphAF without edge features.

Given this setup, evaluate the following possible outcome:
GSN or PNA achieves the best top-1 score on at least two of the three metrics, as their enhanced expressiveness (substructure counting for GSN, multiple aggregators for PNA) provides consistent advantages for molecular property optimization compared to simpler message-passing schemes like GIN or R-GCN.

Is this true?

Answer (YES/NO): NO